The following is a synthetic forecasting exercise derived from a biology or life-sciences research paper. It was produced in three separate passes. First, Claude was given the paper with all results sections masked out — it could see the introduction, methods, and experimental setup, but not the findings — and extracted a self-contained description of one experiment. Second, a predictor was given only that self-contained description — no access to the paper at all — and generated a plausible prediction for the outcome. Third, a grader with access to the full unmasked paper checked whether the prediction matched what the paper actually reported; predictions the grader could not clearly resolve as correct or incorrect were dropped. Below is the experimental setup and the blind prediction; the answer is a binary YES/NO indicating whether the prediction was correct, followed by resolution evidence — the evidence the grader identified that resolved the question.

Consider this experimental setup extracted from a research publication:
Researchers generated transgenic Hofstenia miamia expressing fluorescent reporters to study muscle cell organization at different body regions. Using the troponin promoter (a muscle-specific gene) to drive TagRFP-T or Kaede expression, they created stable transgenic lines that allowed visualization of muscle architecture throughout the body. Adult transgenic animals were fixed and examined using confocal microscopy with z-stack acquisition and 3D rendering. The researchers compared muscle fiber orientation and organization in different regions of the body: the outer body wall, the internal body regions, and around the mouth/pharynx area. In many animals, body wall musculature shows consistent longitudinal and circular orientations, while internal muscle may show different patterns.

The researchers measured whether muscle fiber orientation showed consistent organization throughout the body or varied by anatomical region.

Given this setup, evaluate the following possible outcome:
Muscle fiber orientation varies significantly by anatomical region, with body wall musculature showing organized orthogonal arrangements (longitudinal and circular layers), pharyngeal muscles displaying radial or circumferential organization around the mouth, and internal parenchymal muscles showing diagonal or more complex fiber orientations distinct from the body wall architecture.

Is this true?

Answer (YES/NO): NO